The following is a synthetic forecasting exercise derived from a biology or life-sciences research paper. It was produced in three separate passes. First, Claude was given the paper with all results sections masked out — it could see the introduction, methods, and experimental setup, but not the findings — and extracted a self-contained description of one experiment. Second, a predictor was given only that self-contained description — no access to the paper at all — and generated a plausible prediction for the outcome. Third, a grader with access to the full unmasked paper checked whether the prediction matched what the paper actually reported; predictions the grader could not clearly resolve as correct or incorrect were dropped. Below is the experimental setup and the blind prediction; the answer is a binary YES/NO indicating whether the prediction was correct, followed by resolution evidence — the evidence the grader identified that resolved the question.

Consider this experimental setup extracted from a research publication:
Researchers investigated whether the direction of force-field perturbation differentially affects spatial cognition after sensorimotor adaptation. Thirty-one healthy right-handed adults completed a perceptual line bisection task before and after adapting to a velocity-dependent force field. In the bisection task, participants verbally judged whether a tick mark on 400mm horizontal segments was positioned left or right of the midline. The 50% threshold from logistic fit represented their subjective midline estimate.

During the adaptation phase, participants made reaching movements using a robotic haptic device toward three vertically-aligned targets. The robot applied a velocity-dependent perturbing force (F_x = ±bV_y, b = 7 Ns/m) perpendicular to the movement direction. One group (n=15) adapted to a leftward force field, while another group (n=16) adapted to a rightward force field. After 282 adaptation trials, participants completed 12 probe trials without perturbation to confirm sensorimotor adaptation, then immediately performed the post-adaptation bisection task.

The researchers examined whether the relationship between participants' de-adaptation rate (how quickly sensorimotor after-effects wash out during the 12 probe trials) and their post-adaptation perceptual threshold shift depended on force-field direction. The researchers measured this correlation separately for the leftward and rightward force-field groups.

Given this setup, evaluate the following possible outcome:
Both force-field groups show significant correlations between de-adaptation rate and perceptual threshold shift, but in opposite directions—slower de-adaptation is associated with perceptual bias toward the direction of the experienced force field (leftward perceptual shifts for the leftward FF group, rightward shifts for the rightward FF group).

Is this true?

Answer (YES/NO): NO